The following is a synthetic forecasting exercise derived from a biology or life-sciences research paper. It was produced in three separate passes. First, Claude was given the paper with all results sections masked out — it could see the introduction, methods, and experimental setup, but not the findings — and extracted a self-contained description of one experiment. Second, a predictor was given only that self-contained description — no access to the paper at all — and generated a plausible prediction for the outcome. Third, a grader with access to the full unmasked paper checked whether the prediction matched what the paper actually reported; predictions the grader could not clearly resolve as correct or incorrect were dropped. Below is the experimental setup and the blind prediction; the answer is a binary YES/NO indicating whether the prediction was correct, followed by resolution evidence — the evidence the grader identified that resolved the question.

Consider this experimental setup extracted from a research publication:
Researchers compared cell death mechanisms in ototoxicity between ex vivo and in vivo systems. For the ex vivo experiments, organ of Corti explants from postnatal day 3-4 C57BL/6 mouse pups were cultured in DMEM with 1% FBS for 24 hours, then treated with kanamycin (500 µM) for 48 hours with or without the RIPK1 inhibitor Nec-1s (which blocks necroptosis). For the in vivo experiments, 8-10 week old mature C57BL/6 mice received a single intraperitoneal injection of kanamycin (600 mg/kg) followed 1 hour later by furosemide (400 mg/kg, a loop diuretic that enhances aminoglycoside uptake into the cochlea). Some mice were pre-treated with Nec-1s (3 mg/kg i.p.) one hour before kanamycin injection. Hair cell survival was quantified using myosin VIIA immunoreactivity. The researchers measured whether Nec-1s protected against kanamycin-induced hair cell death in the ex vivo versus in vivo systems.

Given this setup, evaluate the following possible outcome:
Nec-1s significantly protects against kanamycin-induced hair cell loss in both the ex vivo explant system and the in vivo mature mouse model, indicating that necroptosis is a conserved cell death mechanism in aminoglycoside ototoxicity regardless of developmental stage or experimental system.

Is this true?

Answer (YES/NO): NO